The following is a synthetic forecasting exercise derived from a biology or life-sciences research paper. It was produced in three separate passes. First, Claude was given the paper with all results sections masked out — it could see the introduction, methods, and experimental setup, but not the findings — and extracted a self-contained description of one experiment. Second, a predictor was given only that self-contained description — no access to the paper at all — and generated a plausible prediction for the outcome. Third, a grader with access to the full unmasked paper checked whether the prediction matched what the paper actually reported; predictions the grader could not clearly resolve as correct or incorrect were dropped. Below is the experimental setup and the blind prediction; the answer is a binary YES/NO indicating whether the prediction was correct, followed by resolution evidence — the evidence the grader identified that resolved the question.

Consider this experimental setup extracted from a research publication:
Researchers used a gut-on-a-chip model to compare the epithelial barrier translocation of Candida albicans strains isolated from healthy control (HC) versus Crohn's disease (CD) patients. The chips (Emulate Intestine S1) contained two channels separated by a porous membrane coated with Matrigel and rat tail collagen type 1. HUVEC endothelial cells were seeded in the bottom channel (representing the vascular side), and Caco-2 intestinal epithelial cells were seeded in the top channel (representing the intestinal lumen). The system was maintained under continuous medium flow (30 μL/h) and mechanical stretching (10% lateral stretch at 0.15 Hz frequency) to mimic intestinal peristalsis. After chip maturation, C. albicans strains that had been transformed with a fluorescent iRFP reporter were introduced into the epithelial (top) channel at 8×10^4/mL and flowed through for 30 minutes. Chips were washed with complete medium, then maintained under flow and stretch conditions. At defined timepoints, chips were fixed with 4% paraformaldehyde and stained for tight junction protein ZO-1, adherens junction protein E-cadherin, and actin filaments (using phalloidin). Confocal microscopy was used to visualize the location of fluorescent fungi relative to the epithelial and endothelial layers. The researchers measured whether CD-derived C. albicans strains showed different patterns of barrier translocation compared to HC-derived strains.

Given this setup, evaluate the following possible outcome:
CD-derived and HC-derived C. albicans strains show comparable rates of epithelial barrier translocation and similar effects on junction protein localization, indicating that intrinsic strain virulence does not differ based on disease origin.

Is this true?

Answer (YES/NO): NO